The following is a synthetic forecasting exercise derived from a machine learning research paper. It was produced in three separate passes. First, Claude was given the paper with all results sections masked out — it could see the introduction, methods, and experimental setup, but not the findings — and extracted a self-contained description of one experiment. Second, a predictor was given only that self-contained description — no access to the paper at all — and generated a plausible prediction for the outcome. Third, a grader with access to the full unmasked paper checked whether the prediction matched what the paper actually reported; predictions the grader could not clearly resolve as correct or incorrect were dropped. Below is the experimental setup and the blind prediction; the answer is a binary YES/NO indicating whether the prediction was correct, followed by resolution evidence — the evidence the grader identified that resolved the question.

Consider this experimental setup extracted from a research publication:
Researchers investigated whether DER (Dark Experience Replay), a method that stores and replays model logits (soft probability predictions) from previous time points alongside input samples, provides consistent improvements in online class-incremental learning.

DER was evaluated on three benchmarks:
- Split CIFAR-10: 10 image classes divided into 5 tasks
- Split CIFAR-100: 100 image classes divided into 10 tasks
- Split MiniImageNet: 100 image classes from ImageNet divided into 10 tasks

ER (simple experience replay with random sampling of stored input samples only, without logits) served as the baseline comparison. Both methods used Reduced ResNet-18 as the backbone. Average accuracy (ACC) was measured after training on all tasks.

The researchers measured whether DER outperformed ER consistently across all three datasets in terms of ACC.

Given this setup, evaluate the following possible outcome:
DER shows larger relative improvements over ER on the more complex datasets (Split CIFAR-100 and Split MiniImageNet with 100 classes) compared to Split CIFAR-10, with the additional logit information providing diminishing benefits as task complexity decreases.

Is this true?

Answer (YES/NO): NO